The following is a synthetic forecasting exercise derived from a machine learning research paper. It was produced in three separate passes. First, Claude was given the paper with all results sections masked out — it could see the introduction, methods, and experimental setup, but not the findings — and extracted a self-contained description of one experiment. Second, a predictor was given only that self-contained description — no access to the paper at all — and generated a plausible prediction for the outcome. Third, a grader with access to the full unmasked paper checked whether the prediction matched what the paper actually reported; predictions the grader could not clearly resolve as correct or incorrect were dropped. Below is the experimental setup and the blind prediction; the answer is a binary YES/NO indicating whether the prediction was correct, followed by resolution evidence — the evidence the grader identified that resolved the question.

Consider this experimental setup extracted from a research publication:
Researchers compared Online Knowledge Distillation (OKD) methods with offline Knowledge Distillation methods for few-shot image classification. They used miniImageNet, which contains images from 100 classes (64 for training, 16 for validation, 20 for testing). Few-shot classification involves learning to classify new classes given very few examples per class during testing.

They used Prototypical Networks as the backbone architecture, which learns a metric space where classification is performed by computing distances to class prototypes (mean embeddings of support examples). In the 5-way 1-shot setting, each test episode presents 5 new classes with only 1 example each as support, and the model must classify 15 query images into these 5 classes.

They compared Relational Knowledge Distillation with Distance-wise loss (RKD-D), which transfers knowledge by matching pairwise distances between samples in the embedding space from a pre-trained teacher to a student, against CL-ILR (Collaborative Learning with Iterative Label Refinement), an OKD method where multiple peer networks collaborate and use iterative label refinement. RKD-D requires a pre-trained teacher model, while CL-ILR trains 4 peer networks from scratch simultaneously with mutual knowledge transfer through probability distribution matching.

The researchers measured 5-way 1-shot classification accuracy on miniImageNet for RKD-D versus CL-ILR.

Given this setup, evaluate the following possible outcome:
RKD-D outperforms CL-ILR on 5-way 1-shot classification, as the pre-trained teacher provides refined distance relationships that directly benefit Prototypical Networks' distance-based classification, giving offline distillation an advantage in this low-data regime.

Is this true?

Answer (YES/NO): NO